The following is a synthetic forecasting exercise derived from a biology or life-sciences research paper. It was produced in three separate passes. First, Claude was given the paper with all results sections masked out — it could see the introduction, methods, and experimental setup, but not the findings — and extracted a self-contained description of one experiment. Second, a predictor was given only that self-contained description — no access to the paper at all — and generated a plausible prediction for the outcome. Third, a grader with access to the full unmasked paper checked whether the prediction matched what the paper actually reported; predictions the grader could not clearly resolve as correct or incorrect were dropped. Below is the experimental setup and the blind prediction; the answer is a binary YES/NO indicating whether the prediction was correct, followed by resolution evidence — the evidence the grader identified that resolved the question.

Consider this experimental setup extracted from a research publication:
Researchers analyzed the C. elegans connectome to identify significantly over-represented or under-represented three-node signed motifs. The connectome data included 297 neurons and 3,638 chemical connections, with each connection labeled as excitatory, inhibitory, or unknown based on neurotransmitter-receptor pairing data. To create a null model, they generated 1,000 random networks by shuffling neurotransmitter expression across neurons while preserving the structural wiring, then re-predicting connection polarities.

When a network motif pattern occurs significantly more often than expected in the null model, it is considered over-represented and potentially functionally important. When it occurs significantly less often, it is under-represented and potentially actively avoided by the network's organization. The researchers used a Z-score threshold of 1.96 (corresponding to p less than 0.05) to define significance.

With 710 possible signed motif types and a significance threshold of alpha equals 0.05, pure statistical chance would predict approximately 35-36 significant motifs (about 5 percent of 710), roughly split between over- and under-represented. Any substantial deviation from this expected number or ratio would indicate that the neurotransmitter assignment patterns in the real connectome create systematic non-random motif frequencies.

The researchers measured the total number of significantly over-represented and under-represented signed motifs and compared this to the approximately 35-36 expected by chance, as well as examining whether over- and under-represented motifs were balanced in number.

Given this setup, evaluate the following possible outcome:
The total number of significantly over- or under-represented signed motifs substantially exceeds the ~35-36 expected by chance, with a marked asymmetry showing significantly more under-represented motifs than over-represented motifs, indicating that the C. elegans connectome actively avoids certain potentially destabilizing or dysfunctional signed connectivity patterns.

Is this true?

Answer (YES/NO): NO